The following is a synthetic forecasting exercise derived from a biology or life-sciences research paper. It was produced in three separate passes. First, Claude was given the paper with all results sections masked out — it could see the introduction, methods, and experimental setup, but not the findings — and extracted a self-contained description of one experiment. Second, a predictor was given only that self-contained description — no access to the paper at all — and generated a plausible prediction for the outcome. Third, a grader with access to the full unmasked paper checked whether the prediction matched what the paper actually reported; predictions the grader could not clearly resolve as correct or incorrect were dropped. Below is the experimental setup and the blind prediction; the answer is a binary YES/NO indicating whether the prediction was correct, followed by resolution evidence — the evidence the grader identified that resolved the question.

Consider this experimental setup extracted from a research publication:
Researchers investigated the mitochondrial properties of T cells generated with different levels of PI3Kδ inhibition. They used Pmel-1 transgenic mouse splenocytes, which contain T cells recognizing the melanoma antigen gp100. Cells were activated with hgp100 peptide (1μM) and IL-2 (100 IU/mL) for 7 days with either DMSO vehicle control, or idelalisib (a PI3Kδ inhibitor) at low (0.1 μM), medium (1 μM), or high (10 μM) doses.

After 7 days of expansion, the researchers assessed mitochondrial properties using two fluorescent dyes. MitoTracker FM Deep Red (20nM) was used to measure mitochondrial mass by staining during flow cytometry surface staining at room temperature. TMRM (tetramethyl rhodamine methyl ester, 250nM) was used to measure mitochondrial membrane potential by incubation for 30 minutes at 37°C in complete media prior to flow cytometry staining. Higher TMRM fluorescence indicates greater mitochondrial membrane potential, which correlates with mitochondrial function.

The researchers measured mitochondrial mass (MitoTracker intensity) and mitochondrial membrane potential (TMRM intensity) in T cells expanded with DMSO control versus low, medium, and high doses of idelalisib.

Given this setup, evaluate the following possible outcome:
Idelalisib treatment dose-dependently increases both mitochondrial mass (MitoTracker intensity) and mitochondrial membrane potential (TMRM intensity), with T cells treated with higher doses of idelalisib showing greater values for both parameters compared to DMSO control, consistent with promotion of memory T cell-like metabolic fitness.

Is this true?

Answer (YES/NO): NO